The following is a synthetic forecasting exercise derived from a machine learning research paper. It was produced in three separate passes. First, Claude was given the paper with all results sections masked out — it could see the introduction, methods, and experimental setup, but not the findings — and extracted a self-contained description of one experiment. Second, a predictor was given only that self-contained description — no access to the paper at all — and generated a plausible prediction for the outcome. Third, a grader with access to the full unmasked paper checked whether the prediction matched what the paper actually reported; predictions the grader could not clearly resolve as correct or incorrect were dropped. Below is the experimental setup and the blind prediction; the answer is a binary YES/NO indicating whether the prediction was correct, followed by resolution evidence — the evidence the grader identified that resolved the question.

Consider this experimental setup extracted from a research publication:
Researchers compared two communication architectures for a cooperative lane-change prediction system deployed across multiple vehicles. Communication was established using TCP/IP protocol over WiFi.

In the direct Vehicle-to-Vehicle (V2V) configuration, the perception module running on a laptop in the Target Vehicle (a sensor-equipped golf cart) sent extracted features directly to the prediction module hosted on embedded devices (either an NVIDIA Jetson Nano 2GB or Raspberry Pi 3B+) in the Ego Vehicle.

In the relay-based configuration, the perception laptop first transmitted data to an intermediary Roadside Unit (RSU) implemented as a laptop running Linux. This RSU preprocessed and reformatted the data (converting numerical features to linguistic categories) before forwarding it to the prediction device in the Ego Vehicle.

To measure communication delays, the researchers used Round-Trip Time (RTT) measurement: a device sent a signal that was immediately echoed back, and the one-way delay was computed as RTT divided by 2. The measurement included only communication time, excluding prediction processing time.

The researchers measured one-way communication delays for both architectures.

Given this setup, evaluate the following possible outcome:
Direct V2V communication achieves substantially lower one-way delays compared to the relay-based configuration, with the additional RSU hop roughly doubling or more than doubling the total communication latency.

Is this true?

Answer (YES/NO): YES